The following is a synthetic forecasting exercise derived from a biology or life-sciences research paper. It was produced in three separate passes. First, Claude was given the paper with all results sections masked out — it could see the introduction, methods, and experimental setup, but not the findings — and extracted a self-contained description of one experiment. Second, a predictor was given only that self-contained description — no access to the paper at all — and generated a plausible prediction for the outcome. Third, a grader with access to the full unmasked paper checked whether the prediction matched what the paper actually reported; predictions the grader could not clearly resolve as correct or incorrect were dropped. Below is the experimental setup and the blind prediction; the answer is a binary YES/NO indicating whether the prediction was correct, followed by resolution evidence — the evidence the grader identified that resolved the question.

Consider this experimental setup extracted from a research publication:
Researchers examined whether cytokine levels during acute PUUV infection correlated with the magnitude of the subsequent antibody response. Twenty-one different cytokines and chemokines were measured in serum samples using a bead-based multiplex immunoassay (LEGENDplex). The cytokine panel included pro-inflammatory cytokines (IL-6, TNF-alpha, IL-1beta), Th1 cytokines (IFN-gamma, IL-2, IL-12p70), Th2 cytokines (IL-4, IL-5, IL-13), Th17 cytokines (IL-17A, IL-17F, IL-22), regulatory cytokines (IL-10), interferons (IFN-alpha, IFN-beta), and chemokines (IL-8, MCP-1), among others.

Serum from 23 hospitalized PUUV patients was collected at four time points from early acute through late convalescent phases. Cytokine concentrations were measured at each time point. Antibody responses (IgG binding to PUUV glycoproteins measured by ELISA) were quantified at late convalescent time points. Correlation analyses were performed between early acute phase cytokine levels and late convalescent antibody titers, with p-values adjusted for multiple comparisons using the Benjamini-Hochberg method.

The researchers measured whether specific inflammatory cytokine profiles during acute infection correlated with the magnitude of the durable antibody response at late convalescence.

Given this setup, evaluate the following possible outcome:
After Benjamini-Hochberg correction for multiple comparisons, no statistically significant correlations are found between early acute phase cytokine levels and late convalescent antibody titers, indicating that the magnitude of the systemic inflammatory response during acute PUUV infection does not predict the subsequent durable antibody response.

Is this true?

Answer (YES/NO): YES